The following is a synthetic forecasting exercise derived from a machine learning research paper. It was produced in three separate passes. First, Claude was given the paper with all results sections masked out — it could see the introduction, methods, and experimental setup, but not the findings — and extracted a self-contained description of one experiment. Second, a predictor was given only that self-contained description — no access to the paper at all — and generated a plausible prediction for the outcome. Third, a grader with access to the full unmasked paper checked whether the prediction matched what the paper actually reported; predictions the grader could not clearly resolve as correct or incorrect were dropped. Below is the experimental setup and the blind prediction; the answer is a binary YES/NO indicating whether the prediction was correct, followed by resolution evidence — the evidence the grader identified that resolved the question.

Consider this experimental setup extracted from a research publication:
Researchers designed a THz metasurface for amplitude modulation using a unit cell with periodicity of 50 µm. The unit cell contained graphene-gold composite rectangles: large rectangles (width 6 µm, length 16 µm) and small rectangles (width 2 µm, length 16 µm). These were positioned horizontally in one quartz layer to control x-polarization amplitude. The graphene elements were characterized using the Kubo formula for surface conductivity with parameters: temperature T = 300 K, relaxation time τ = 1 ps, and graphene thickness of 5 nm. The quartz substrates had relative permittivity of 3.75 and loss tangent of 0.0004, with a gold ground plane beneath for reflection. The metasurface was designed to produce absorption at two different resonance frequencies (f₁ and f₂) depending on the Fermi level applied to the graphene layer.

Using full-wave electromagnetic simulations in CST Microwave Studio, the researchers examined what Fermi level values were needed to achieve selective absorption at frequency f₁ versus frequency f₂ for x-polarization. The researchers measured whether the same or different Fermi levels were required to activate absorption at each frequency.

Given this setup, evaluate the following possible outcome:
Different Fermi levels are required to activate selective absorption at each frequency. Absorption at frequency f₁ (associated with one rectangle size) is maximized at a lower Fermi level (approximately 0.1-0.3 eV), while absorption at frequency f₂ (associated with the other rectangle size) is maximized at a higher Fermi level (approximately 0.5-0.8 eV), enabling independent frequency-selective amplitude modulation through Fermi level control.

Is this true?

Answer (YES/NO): NO